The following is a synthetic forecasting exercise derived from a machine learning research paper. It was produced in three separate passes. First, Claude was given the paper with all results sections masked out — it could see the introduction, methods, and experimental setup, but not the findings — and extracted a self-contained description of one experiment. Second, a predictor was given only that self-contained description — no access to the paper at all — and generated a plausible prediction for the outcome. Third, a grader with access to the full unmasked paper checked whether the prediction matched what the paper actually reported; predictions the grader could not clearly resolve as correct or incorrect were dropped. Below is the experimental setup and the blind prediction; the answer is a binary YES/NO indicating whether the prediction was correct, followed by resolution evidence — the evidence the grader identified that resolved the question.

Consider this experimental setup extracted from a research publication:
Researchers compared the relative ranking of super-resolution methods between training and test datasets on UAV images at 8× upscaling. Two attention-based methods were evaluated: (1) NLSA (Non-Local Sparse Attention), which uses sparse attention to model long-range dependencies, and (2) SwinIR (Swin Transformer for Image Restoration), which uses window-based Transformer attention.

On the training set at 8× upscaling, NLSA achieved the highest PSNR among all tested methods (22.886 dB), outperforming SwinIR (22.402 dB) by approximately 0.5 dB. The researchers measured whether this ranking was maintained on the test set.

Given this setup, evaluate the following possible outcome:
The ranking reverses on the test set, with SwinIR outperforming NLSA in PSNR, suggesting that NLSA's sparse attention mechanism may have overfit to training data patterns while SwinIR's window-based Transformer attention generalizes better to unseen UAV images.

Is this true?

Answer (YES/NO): YES